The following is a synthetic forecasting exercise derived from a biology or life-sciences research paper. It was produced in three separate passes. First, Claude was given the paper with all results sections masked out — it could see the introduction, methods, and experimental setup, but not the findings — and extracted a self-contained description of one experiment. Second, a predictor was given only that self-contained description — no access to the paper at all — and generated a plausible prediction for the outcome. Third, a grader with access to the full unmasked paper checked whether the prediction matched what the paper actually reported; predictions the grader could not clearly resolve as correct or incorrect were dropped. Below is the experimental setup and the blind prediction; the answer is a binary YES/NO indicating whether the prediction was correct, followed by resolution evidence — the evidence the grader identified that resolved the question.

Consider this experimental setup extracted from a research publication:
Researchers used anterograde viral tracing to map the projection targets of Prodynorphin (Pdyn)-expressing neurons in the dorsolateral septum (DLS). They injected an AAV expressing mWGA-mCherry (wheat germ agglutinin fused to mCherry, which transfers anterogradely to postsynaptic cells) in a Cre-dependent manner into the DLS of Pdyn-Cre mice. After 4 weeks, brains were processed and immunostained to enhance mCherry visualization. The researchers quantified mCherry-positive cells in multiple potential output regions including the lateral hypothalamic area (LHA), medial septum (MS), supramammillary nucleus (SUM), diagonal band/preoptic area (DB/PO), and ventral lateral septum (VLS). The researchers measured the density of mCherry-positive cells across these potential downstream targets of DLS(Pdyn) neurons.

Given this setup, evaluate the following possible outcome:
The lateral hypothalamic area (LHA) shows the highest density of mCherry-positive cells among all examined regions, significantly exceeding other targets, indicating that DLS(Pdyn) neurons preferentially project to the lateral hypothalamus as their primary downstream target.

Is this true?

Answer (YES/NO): NO